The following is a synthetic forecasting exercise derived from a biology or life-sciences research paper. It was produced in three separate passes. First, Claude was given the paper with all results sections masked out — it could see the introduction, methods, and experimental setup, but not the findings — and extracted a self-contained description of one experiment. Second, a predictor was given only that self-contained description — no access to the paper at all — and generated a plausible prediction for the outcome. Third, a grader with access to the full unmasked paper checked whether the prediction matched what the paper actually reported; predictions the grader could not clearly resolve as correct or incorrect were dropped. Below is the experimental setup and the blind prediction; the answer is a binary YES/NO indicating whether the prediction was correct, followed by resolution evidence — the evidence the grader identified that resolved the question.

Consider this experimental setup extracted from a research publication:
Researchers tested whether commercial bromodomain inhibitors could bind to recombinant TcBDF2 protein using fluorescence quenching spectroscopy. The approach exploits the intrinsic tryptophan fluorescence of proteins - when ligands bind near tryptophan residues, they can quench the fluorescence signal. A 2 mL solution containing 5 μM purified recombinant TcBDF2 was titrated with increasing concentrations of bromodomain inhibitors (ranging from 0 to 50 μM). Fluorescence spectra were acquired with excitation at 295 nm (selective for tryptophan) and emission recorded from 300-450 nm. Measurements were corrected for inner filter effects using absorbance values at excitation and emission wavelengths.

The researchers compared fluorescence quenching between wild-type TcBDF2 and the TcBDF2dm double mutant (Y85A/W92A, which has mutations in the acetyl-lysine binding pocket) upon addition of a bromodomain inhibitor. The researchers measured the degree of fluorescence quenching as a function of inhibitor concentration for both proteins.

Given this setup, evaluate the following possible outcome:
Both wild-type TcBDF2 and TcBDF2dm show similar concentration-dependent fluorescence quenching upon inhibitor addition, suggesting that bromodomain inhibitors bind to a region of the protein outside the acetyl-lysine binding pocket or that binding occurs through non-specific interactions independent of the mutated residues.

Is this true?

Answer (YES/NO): NO